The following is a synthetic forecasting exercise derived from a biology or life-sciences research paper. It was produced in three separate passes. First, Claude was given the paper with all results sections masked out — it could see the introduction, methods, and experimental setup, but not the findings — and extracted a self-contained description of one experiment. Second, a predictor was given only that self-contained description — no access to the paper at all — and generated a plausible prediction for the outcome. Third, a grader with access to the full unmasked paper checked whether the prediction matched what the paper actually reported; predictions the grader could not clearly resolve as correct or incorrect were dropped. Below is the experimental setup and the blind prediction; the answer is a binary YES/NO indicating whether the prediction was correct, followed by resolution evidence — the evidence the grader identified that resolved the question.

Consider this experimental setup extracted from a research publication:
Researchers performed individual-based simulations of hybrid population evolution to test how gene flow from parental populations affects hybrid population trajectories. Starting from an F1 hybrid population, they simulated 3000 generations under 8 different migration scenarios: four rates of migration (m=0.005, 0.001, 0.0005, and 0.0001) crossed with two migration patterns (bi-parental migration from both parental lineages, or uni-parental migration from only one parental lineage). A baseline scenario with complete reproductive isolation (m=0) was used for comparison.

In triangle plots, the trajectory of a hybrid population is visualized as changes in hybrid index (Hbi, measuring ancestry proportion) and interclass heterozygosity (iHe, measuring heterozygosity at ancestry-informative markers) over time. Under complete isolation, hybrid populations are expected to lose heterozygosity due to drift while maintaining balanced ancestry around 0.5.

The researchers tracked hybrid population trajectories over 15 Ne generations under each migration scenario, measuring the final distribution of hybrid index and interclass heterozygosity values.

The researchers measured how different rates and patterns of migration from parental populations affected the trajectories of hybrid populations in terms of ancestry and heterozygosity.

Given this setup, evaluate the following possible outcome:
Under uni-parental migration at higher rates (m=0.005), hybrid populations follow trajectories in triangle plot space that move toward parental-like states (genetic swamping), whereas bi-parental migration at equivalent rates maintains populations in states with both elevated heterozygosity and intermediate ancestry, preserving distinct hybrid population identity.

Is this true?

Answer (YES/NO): YES